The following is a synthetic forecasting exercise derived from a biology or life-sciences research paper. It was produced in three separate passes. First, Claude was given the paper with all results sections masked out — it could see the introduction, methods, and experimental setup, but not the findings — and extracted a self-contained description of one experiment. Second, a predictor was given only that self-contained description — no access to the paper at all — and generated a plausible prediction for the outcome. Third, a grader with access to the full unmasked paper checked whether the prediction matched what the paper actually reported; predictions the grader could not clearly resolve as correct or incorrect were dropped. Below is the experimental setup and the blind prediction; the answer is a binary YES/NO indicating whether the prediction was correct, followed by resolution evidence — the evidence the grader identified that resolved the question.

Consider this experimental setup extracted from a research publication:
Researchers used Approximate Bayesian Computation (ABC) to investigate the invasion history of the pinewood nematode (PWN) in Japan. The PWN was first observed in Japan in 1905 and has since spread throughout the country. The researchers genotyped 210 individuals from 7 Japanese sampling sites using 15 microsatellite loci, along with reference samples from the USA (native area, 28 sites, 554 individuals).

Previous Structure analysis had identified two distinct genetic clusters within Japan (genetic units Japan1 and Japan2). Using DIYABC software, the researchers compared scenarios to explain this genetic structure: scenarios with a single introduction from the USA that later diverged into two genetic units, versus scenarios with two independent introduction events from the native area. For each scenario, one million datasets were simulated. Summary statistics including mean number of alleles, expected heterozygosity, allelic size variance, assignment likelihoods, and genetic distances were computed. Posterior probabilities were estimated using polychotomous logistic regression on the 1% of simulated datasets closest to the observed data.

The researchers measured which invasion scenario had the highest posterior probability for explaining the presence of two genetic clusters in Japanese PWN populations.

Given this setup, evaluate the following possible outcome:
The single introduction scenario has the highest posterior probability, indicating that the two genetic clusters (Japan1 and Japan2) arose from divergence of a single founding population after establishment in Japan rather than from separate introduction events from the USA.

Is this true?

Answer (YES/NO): NO